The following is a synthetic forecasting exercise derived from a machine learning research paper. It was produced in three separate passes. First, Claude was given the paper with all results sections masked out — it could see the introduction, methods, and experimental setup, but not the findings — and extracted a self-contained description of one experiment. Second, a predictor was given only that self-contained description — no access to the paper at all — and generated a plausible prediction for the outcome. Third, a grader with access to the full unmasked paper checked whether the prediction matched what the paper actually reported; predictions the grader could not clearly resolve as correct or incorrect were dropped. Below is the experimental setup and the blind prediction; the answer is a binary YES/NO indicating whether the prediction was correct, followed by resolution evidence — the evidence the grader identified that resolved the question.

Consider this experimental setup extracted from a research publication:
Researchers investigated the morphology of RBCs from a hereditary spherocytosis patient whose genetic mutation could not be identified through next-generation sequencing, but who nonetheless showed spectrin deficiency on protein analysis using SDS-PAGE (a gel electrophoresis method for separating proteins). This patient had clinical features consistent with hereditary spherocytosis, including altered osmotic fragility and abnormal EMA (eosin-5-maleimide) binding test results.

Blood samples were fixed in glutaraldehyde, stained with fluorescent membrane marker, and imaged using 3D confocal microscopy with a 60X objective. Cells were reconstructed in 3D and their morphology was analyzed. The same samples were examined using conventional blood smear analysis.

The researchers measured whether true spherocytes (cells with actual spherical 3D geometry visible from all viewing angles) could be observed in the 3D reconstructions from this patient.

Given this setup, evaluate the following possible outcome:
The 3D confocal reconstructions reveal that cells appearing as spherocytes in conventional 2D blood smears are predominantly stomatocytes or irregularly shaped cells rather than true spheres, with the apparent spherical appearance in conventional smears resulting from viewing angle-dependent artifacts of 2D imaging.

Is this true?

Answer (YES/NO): YES